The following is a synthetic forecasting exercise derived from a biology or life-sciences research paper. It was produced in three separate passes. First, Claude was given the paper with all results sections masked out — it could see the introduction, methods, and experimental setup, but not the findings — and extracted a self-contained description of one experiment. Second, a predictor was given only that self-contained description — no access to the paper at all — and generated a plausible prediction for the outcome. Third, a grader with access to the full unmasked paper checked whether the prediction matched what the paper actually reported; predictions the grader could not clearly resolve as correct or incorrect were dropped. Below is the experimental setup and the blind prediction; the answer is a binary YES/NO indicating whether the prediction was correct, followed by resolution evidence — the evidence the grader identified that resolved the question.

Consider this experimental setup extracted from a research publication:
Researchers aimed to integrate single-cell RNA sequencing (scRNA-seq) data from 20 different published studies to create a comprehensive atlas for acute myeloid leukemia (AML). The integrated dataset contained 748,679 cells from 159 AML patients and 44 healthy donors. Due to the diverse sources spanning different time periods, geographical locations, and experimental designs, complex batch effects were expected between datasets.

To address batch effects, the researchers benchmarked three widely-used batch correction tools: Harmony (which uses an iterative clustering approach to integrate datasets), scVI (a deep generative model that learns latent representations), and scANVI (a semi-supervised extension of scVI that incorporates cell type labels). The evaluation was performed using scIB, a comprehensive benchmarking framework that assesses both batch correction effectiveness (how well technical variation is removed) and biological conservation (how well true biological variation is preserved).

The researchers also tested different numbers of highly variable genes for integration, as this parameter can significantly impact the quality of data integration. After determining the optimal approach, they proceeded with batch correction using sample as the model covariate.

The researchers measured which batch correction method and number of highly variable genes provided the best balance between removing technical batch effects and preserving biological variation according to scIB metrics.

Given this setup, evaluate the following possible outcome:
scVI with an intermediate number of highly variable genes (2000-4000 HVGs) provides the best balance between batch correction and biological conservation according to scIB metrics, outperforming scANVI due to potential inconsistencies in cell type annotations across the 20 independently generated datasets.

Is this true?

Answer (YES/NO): YES